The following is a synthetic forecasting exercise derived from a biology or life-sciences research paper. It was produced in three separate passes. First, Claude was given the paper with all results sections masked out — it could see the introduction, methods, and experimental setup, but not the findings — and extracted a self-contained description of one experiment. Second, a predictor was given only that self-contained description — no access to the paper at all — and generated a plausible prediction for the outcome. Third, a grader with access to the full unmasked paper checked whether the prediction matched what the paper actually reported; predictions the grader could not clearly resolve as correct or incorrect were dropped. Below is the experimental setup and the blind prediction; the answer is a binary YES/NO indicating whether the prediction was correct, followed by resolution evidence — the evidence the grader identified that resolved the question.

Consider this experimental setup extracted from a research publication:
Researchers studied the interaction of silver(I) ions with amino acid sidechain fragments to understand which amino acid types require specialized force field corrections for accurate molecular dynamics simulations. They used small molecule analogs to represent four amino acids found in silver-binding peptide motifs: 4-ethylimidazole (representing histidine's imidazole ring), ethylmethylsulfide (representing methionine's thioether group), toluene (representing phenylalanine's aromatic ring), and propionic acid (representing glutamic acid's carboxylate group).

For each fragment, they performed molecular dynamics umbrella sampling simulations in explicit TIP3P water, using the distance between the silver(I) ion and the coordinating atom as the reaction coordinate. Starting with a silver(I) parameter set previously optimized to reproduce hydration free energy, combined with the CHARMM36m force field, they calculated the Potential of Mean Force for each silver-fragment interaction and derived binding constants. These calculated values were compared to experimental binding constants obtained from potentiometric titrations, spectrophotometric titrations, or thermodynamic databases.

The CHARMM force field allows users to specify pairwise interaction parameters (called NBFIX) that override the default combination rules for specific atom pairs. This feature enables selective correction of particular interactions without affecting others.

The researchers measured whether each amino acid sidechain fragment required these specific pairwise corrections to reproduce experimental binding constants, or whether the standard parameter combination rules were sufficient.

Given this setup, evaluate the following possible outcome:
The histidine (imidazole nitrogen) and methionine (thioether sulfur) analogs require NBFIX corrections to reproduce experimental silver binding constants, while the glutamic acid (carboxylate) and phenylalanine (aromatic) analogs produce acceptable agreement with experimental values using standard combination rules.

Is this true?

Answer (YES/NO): NO